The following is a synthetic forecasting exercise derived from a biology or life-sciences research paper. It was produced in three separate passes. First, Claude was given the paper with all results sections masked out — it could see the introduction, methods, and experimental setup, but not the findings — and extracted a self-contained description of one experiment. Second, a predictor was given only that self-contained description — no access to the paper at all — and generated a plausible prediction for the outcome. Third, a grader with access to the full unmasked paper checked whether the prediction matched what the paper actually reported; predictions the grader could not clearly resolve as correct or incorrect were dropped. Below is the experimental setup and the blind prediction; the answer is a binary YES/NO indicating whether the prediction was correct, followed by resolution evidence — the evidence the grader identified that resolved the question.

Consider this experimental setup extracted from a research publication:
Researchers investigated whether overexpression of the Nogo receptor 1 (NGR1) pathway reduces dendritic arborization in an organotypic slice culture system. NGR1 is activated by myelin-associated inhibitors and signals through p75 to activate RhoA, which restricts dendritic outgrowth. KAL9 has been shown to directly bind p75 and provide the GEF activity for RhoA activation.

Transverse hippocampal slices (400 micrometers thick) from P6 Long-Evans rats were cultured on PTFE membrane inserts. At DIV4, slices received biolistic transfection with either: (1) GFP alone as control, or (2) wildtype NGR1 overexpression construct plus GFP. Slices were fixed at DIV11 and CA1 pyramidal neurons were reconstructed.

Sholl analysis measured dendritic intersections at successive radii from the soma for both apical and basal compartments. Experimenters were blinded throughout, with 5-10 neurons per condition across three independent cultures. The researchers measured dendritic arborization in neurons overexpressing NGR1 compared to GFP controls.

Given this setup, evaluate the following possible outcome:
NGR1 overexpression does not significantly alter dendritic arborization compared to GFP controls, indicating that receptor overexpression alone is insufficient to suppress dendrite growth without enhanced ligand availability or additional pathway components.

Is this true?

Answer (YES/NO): NO